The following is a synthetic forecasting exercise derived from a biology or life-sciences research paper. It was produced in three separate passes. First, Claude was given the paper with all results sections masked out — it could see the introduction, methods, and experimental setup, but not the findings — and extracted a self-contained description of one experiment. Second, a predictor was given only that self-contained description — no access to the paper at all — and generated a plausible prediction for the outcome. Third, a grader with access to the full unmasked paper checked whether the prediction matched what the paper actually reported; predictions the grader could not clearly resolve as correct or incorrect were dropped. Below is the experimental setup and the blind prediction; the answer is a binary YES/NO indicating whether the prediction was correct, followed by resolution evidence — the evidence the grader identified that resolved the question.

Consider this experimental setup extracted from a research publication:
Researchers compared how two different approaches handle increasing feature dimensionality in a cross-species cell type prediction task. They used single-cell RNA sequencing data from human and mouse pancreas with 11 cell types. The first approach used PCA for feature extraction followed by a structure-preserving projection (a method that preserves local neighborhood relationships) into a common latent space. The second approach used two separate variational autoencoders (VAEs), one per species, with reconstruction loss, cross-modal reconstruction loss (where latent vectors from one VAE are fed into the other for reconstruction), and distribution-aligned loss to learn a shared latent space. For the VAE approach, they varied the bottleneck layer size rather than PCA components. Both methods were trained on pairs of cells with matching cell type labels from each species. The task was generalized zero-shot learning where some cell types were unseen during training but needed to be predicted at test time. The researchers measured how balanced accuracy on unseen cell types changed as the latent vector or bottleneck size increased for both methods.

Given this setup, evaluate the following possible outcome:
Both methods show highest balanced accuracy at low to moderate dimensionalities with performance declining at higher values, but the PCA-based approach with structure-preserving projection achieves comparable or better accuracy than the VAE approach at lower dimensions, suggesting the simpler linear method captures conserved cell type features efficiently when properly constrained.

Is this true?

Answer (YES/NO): NO